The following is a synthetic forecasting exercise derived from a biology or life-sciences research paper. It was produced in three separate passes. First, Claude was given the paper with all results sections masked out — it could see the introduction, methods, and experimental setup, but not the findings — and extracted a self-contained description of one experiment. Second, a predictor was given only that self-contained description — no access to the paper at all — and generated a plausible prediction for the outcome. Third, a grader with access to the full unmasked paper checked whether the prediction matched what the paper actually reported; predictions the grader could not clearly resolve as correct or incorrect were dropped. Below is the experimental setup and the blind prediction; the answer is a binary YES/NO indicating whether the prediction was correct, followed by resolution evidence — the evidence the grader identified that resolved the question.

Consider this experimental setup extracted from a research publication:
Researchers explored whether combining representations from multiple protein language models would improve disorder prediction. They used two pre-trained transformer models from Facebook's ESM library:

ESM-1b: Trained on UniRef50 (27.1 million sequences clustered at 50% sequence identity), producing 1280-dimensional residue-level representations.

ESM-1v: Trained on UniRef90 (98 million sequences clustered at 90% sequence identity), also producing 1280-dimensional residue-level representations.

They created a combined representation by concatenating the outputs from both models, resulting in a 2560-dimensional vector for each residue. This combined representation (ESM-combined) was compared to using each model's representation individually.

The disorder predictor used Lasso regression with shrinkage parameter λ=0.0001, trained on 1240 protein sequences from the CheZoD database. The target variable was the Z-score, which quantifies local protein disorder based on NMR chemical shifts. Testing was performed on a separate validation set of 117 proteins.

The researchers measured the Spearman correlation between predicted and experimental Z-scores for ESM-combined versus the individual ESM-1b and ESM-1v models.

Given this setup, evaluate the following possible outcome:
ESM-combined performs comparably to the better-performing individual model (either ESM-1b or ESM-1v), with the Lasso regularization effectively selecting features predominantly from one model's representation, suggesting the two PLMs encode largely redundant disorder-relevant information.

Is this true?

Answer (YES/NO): NO